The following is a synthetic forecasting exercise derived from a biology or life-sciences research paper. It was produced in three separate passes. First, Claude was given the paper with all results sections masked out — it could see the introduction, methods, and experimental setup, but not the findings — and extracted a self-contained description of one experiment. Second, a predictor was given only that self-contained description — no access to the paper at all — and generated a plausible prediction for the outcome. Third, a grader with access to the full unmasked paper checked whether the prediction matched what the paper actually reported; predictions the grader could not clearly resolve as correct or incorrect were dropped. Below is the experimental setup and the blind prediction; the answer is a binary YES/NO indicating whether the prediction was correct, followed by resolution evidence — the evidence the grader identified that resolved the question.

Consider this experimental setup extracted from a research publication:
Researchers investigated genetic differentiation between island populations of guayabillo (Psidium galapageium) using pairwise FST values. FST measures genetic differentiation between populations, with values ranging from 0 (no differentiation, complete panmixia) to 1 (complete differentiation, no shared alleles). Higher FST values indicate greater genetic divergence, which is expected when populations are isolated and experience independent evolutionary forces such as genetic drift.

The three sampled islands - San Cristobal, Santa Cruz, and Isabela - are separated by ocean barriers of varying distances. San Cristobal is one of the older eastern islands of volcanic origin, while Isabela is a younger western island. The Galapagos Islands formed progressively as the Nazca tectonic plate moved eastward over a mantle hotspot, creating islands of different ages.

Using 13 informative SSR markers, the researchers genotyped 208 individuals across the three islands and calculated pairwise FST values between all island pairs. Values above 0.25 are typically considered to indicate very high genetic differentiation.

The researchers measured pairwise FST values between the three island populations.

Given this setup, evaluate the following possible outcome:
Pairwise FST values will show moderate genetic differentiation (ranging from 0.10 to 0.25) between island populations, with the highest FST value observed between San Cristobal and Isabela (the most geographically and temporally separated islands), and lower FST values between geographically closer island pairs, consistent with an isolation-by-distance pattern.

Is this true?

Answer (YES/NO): NO